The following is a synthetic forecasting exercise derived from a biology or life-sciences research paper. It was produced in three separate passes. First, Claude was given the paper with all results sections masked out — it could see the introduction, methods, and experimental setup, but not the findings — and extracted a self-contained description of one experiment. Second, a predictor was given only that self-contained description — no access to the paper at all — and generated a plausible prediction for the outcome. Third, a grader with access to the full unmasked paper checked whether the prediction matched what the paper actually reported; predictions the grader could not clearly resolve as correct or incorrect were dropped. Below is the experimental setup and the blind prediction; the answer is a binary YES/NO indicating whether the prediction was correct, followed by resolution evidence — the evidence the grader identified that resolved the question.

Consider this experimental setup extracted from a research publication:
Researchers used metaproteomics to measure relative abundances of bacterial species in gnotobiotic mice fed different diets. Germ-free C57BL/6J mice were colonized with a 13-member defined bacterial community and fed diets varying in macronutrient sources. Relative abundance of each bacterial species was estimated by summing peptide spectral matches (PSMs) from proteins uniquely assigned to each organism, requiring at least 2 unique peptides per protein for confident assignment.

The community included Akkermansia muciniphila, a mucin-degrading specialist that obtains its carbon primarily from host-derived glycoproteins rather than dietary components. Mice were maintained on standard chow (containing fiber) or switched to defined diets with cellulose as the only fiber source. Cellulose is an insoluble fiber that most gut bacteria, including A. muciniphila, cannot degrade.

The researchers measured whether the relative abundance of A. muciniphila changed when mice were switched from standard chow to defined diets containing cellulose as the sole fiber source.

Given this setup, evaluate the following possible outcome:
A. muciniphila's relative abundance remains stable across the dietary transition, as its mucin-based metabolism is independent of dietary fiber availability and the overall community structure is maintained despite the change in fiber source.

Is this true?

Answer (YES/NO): NO